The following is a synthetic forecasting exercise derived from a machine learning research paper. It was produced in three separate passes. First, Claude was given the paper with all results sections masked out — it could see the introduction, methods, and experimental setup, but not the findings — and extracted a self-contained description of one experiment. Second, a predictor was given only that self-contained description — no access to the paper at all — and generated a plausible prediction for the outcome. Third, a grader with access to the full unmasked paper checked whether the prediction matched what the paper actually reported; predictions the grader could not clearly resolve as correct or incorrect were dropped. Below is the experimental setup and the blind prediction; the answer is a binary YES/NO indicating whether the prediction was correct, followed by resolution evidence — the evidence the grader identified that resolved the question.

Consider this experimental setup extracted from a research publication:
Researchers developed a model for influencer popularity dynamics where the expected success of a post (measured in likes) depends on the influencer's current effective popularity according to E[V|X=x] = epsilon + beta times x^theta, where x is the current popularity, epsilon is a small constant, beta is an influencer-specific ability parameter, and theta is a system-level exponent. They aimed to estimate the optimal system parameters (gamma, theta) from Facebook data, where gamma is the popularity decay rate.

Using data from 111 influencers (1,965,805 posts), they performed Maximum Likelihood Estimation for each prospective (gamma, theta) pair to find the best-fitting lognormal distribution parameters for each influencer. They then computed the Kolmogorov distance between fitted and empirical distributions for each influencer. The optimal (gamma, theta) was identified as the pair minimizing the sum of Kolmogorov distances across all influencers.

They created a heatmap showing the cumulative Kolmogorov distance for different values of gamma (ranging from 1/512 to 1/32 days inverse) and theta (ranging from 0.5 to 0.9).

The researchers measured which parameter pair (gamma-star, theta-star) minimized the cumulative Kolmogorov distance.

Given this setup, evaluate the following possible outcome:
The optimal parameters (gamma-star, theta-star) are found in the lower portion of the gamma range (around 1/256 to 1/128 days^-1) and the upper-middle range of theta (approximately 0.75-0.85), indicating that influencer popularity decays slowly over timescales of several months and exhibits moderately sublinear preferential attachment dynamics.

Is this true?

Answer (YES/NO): NO